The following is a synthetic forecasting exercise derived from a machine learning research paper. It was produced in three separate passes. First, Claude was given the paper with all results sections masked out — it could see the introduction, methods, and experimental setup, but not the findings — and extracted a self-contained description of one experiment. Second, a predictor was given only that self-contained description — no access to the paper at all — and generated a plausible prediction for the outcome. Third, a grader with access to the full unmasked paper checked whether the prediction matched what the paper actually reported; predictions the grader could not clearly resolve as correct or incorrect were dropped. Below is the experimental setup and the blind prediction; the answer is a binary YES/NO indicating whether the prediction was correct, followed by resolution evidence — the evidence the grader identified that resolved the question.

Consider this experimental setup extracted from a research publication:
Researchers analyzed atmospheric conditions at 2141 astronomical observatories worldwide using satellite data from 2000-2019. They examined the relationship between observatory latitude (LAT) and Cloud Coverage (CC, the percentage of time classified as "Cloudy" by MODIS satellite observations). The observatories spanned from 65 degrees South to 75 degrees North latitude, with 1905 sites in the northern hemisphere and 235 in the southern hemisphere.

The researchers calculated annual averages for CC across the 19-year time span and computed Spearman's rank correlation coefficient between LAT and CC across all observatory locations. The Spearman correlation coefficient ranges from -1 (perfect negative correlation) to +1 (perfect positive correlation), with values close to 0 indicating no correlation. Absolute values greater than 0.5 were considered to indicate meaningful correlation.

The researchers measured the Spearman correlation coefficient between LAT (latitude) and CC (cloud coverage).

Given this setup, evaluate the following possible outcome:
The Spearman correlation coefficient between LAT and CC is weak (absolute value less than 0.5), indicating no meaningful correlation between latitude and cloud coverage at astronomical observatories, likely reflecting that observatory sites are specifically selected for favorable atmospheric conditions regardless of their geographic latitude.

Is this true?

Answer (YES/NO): NO